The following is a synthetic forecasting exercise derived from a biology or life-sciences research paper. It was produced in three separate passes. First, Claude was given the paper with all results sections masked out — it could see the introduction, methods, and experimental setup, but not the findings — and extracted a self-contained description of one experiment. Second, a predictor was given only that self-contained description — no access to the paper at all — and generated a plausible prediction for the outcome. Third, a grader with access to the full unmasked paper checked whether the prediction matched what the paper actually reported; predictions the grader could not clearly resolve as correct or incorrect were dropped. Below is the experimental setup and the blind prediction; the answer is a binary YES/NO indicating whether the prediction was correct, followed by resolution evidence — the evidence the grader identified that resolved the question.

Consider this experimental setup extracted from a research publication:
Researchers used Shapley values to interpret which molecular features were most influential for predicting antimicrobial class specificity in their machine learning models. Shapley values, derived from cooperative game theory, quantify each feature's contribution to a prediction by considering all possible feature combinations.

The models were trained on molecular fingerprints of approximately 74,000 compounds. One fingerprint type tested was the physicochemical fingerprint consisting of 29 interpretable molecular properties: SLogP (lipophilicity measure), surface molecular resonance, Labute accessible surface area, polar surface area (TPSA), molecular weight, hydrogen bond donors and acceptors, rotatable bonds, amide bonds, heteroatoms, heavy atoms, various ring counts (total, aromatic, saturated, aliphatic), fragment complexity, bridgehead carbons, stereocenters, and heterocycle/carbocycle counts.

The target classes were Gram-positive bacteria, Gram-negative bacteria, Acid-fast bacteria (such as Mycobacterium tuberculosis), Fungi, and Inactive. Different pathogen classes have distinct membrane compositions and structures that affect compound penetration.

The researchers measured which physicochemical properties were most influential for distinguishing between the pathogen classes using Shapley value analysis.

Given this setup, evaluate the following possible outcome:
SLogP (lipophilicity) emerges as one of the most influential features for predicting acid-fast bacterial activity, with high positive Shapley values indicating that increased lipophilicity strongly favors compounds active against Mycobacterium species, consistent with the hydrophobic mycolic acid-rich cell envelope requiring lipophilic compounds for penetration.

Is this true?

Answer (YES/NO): NO